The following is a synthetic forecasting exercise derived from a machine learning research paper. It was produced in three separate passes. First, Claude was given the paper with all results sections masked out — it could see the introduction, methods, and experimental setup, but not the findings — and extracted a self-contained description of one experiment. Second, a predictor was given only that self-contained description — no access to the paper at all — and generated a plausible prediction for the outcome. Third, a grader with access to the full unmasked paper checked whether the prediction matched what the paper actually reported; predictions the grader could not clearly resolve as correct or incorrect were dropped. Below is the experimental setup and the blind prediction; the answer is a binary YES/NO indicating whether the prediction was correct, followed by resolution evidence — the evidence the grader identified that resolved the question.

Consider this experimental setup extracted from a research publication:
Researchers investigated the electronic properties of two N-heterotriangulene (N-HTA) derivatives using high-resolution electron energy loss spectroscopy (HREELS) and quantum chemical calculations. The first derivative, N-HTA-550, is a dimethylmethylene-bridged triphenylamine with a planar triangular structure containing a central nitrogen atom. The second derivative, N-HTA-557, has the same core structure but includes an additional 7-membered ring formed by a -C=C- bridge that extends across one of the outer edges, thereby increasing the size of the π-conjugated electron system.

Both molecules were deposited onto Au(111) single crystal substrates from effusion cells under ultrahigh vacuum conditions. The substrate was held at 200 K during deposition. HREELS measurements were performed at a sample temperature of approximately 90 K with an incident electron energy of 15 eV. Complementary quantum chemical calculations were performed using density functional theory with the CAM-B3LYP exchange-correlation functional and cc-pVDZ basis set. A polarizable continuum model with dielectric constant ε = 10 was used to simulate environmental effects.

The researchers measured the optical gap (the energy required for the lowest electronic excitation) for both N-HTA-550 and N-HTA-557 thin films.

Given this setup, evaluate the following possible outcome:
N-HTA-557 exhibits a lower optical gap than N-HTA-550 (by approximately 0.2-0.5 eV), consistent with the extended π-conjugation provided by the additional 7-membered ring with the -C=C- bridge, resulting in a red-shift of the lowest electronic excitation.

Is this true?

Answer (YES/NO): NO